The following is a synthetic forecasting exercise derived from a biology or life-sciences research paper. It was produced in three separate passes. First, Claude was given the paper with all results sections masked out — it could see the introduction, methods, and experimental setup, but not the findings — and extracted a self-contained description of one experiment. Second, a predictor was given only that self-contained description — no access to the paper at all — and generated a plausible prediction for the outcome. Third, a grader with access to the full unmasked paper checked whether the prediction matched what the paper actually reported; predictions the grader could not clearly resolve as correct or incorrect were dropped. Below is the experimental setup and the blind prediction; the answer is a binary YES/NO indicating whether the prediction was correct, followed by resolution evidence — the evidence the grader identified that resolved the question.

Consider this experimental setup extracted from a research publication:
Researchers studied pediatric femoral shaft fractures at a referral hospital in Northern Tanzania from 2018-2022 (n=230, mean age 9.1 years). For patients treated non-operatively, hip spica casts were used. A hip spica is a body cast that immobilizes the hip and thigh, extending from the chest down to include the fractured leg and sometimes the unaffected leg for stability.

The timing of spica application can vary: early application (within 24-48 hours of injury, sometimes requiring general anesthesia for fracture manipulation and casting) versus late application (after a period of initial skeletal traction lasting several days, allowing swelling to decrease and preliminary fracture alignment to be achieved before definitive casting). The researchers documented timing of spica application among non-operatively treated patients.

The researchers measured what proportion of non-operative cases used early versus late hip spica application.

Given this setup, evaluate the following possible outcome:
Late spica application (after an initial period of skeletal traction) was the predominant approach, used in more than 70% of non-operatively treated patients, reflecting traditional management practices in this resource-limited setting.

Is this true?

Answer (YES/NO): YES